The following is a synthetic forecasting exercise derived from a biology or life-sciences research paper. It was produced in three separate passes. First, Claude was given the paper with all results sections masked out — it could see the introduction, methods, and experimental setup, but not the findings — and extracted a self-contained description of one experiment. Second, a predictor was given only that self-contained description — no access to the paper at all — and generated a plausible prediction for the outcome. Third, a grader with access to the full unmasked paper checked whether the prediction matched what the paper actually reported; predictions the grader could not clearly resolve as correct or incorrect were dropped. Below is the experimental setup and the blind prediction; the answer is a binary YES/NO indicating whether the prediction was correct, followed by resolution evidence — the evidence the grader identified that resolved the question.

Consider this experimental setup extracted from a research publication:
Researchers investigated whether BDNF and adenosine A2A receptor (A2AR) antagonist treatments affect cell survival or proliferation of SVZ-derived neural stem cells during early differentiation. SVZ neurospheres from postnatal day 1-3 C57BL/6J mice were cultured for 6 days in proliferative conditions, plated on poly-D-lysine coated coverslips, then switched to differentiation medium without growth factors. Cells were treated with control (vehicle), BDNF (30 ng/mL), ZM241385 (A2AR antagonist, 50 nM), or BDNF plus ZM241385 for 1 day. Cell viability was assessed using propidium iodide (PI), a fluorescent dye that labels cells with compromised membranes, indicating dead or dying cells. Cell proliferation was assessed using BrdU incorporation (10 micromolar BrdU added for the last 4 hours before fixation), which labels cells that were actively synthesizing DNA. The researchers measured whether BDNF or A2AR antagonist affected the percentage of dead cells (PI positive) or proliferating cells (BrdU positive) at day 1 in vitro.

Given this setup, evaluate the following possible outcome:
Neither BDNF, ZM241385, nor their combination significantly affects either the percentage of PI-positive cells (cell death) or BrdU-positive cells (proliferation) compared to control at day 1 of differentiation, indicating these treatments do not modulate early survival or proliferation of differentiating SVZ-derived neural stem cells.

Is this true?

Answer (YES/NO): YES